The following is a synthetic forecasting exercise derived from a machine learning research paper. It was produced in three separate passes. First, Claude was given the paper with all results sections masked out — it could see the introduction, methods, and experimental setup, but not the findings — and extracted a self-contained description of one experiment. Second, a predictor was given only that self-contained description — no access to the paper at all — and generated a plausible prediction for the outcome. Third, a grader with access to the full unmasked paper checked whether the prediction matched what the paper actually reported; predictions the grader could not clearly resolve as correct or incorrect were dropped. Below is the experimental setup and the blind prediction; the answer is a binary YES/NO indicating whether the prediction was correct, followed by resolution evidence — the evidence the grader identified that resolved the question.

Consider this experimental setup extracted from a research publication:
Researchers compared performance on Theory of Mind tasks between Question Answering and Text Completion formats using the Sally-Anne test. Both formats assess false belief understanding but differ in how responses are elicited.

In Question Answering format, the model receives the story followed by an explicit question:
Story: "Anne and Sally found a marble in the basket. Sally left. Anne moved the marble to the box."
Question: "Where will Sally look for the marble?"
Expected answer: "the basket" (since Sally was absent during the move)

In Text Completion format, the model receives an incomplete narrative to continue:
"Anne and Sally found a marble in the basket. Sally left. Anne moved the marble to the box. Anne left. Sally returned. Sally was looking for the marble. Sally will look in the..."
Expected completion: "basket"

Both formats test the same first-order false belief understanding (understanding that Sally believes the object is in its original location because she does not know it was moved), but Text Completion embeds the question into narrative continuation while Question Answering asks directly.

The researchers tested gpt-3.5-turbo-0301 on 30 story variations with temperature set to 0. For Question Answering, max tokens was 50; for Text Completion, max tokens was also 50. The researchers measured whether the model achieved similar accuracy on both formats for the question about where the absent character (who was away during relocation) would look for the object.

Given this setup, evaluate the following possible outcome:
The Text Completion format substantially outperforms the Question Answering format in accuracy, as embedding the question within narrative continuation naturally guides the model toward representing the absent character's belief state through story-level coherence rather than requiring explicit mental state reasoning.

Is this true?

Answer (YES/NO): YES